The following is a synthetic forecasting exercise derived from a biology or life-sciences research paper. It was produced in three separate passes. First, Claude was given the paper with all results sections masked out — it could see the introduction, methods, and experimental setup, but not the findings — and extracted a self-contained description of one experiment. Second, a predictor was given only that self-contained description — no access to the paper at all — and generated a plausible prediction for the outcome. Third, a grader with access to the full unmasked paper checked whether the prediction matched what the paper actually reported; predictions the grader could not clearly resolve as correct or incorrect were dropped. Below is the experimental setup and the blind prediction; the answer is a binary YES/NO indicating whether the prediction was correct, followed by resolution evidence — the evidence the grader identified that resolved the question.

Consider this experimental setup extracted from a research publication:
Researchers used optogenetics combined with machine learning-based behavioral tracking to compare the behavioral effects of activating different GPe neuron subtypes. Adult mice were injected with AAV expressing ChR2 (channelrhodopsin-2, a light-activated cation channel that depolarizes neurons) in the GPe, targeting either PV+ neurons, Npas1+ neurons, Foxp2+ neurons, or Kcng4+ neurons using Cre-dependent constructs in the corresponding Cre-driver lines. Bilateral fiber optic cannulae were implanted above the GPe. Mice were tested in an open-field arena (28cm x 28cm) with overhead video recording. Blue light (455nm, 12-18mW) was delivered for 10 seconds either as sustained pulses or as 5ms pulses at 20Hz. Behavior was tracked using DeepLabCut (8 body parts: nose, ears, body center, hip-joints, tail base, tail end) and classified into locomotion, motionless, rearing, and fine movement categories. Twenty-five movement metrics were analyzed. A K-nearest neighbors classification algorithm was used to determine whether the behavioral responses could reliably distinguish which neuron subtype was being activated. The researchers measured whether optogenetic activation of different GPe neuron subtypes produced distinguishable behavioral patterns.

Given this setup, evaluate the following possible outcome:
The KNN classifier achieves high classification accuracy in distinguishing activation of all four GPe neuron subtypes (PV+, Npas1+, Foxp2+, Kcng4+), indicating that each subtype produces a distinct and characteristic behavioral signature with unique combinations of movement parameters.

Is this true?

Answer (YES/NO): NO